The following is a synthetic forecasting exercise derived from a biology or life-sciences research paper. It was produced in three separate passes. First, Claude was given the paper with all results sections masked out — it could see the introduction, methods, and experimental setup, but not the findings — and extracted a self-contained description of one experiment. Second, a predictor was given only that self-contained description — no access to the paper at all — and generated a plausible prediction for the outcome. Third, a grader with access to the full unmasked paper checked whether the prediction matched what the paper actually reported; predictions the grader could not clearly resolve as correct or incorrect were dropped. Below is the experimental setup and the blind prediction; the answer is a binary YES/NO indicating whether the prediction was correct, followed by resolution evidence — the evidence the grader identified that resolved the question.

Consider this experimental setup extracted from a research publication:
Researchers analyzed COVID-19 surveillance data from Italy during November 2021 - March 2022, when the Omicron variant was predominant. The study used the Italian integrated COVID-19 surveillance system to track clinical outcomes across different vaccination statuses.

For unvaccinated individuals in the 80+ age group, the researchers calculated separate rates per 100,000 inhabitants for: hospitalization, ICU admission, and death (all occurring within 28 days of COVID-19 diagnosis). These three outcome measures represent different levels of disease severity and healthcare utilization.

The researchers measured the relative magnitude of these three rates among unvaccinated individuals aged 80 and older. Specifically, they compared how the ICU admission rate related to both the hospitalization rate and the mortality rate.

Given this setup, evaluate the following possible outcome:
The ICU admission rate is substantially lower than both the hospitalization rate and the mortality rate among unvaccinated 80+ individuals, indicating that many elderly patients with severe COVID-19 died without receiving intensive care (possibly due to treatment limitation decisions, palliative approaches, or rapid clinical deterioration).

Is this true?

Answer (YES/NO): YES